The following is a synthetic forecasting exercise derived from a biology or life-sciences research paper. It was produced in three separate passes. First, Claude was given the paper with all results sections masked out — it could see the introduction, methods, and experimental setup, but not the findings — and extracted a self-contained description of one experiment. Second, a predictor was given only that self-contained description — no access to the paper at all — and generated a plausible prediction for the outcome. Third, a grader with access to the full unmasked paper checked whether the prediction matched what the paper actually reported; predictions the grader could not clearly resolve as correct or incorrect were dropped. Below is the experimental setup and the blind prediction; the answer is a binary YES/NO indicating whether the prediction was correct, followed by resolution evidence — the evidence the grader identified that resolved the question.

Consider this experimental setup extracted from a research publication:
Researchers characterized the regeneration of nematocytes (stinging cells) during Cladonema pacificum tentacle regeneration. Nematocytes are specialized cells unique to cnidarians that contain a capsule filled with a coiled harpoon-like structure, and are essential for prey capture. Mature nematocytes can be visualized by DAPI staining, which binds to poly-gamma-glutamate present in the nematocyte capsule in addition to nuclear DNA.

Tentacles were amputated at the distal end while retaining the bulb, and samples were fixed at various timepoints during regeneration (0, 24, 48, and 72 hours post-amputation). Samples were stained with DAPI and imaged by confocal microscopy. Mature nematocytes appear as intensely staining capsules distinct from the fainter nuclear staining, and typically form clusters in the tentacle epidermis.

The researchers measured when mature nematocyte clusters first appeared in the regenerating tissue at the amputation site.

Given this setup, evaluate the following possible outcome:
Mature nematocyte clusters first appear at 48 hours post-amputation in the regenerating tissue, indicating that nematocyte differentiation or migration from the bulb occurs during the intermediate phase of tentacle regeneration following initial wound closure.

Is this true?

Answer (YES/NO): YES